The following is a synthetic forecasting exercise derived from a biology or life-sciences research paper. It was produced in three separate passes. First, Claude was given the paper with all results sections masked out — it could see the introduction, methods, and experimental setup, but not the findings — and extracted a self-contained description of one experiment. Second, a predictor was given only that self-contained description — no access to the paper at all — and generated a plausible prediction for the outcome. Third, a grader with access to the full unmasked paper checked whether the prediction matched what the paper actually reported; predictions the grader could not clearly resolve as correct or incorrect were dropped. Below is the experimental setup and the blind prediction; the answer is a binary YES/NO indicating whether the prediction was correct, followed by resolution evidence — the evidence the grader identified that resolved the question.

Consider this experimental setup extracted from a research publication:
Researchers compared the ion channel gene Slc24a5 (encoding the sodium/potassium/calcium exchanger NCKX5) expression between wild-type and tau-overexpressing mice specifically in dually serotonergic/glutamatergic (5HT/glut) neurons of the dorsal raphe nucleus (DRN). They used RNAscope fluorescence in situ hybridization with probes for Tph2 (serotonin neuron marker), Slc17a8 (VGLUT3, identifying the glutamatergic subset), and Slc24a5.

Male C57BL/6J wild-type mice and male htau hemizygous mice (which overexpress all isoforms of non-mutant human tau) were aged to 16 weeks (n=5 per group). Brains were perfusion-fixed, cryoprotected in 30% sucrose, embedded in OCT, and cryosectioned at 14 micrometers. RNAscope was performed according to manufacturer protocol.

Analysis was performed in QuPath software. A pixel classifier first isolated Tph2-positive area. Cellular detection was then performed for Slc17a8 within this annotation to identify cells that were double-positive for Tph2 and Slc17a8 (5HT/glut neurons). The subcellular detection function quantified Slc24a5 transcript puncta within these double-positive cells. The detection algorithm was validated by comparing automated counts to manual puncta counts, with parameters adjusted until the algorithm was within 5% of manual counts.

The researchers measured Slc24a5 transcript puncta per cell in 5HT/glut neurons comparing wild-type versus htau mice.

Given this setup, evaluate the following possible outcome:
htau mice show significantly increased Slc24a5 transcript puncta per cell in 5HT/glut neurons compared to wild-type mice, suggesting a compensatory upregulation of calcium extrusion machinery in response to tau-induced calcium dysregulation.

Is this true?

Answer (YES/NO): NO